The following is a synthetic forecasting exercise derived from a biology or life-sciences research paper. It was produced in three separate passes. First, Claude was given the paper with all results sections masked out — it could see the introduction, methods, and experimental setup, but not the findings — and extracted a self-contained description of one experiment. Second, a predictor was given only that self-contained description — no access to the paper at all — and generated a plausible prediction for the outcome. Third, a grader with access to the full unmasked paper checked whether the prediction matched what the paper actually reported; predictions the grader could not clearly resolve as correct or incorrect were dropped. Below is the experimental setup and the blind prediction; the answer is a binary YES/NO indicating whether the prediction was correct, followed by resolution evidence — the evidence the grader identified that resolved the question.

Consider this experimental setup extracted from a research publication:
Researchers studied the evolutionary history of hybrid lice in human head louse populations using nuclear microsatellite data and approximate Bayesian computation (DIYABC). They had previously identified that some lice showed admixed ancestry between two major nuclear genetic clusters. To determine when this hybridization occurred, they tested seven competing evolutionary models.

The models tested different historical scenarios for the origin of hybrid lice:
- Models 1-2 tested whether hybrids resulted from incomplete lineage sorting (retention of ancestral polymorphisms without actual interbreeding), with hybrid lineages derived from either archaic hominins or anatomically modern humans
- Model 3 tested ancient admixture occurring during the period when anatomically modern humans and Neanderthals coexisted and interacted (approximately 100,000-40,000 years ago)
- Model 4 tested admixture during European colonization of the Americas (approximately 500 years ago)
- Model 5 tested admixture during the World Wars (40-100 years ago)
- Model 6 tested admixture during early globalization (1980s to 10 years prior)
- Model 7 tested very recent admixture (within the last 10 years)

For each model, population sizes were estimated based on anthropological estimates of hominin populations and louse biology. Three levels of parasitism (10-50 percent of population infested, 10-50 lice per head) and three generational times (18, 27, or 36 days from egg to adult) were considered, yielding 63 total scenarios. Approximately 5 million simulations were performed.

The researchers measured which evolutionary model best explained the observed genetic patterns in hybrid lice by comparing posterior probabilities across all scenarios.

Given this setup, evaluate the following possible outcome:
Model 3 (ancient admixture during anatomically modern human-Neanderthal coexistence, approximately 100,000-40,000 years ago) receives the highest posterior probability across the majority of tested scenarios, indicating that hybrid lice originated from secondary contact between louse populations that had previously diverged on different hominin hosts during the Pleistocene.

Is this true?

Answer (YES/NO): NO